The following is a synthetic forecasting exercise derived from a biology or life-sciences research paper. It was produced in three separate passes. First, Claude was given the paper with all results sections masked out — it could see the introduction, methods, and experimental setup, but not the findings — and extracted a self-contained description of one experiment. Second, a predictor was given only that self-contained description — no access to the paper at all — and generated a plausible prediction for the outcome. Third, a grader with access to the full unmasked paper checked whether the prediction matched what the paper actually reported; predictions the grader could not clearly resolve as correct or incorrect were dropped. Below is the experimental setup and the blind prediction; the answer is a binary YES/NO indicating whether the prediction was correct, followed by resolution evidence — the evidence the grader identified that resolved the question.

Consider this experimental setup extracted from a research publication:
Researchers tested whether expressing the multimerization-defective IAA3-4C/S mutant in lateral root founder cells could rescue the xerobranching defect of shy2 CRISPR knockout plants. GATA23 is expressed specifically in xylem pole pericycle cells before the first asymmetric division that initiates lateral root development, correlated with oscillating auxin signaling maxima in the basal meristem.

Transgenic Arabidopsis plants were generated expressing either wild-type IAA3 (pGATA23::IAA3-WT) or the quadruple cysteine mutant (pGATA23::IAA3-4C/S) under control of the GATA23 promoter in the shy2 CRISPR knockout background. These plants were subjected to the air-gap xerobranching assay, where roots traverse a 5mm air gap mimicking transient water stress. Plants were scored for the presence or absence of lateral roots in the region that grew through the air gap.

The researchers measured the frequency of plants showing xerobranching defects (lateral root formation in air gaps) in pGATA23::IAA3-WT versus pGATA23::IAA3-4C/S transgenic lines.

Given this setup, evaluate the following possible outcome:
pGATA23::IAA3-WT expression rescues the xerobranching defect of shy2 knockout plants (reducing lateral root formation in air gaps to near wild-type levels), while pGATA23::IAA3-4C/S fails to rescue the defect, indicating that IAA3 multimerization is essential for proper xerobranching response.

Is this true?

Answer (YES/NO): YES